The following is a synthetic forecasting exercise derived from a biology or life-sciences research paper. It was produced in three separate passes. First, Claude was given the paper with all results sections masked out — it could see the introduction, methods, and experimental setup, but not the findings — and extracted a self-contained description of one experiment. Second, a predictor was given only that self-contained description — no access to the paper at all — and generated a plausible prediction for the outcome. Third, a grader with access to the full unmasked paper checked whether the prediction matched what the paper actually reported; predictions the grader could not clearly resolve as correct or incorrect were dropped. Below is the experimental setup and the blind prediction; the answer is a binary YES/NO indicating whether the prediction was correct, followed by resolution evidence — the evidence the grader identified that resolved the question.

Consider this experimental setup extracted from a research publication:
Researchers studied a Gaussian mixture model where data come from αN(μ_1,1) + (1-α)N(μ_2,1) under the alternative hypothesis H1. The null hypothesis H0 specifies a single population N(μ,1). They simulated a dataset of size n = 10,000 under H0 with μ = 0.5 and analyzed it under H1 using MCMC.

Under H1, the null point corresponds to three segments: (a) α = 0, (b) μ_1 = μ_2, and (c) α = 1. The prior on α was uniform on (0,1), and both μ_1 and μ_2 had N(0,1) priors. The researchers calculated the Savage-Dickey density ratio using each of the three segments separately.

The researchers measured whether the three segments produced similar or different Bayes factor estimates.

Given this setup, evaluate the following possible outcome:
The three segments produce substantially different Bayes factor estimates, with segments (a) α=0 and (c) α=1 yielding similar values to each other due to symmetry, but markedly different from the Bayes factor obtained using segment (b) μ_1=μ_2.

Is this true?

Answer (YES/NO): NO